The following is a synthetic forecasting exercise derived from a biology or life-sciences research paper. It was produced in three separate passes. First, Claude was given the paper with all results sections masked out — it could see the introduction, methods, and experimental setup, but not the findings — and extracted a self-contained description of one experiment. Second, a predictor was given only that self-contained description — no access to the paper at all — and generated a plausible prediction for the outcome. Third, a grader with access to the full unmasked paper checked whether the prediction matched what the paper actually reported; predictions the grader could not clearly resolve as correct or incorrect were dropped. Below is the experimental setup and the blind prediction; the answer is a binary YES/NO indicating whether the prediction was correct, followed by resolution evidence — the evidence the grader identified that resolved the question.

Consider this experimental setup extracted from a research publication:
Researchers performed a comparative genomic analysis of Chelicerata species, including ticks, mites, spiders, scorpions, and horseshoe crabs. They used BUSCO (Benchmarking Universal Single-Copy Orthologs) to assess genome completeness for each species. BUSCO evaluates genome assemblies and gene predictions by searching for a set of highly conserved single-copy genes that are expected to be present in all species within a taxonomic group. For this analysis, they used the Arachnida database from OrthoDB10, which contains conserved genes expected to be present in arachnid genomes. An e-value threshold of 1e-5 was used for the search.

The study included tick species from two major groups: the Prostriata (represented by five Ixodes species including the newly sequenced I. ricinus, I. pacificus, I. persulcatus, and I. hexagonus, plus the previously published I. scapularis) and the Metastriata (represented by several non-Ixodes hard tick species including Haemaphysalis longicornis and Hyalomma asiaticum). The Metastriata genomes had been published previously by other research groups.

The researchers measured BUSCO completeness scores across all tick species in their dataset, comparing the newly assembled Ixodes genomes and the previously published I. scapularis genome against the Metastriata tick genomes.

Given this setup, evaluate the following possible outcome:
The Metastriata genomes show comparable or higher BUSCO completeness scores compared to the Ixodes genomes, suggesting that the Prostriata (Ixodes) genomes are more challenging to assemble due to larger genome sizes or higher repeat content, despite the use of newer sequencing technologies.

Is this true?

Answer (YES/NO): NO